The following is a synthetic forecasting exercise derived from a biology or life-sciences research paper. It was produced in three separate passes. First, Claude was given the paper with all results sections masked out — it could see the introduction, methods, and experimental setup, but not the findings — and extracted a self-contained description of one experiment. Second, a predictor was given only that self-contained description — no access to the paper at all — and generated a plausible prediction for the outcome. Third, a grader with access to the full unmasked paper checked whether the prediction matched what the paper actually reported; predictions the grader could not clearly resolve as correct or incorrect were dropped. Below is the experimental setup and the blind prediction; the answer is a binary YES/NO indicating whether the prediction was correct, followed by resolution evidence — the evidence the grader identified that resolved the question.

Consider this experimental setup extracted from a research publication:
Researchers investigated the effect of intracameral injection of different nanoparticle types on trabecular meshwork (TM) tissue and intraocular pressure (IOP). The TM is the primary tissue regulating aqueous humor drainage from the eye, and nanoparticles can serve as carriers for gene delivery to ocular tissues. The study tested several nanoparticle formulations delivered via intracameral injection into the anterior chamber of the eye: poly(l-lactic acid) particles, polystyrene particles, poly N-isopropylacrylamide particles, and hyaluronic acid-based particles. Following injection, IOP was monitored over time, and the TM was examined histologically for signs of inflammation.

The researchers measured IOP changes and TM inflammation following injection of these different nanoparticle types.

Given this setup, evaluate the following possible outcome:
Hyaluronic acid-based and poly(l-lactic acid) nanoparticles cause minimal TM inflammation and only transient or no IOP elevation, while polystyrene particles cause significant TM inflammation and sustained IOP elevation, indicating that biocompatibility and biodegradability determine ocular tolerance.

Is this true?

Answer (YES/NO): NO